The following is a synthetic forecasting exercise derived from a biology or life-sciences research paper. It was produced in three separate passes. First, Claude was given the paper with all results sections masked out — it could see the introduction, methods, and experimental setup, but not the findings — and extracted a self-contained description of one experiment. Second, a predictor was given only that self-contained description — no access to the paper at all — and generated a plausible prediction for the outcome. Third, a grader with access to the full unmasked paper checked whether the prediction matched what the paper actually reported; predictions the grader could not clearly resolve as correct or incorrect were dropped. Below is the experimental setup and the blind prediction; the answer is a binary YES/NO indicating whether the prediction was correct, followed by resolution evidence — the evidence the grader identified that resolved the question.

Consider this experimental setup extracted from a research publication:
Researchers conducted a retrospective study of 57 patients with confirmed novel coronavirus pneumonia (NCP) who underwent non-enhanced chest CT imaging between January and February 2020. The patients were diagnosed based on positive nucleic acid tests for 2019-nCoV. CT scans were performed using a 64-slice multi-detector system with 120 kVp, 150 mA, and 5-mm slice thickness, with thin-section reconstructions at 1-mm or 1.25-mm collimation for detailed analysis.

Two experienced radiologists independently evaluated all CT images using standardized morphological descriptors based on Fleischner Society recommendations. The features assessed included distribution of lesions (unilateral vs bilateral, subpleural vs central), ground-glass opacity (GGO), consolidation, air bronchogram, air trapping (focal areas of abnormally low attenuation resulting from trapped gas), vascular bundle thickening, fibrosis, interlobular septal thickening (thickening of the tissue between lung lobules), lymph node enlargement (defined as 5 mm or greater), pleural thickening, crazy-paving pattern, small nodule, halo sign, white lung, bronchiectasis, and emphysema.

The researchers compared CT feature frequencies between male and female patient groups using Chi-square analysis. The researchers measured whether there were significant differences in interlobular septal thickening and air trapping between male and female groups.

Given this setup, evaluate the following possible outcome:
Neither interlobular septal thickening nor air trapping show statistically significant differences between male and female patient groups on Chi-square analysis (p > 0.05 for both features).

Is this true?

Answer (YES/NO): NO